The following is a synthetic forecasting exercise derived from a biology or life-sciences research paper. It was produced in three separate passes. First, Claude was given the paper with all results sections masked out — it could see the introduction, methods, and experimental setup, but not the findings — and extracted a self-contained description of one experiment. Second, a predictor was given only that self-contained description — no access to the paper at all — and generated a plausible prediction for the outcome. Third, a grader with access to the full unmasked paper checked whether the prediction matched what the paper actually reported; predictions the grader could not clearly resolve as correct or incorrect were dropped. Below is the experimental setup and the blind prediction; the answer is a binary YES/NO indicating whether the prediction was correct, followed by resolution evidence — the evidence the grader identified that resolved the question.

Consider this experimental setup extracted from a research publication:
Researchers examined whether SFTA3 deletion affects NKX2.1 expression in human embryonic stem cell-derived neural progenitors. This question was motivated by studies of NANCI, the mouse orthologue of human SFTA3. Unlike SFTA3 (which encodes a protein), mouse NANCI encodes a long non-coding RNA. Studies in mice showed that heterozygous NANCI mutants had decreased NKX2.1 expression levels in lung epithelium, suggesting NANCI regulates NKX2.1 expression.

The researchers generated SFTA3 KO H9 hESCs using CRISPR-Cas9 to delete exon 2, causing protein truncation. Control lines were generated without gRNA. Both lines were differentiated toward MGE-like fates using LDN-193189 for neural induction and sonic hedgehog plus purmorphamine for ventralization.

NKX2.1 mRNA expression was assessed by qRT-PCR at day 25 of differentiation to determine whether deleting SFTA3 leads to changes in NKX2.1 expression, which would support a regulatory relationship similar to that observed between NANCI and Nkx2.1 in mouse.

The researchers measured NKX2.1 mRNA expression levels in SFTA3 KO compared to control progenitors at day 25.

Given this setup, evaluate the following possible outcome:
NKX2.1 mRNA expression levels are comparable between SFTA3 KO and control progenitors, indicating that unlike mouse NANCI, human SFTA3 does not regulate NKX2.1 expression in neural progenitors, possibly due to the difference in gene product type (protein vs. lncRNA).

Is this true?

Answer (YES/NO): YES